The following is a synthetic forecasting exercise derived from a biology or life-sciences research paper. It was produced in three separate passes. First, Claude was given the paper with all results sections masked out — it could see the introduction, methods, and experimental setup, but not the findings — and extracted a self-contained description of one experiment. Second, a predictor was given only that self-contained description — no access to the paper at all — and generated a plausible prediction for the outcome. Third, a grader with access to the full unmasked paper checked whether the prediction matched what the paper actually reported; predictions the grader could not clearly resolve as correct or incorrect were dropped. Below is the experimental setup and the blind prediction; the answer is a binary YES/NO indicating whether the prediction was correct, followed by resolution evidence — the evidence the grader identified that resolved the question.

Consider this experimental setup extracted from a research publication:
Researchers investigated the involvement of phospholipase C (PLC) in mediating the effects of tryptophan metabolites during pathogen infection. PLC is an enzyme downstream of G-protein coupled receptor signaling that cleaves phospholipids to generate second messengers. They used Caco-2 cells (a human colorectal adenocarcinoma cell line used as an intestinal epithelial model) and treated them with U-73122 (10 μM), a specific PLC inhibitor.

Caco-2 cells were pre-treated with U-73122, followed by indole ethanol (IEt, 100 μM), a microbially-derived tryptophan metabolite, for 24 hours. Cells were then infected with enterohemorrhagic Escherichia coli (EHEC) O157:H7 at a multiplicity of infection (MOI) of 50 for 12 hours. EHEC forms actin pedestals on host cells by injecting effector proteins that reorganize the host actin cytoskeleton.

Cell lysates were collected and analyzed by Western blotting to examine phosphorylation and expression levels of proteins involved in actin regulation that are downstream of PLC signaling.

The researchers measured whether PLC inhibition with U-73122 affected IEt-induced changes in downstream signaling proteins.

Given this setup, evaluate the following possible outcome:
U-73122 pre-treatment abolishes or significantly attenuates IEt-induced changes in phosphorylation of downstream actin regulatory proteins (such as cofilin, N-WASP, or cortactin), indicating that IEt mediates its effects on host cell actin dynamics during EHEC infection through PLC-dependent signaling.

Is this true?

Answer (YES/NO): YES